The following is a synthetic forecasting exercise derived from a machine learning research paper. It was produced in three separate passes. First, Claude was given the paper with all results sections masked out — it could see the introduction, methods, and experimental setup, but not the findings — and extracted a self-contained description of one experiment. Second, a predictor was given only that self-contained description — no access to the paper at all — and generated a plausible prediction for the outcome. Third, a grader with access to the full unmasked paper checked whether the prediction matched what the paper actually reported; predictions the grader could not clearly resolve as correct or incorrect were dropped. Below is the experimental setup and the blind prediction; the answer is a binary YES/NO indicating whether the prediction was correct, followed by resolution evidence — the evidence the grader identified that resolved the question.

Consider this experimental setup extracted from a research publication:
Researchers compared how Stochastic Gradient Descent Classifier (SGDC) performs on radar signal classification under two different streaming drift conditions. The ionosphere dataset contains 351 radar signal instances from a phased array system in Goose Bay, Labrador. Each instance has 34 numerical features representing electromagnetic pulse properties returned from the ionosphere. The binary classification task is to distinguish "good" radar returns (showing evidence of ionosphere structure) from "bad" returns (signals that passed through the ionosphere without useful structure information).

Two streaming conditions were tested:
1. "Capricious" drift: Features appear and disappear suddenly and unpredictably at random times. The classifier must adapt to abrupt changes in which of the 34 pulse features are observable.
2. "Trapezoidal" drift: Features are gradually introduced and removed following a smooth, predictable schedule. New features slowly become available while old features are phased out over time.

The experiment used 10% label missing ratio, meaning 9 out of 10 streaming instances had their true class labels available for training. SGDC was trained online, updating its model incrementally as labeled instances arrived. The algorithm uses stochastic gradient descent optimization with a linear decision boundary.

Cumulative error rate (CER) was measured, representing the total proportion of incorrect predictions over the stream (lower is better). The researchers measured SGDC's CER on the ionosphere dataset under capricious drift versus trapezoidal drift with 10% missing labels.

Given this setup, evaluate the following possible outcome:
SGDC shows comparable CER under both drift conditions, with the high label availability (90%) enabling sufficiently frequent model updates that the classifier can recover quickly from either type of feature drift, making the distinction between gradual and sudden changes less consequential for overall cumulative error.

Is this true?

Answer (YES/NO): NO